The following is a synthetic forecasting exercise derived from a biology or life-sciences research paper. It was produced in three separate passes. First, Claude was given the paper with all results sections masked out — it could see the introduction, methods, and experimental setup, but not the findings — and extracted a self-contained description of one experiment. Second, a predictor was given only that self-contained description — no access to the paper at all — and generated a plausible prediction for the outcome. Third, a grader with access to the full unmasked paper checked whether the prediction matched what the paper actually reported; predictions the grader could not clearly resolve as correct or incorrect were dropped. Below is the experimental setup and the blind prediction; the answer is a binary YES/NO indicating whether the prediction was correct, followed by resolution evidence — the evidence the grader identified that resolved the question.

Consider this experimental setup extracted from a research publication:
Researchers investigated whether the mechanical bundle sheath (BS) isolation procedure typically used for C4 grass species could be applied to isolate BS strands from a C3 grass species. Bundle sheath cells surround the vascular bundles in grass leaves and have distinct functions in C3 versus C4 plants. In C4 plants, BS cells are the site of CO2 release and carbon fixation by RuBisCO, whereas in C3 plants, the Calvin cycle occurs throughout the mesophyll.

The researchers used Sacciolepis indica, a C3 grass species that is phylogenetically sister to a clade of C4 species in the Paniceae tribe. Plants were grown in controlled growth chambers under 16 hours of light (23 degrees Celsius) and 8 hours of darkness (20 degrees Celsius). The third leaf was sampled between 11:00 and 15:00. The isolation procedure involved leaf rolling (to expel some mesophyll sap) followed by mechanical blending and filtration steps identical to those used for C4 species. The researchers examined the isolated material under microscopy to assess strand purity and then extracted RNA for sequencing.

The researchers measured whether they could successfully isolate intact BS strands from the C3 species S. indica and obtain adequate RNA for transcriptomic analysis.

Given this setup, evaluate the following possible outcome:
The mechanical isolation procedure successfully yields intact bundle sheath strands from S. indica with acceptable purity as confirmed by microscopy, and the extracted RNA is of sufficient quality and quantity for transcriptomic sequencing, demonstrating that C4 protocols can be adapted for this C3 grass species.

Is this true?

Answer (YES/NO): YES